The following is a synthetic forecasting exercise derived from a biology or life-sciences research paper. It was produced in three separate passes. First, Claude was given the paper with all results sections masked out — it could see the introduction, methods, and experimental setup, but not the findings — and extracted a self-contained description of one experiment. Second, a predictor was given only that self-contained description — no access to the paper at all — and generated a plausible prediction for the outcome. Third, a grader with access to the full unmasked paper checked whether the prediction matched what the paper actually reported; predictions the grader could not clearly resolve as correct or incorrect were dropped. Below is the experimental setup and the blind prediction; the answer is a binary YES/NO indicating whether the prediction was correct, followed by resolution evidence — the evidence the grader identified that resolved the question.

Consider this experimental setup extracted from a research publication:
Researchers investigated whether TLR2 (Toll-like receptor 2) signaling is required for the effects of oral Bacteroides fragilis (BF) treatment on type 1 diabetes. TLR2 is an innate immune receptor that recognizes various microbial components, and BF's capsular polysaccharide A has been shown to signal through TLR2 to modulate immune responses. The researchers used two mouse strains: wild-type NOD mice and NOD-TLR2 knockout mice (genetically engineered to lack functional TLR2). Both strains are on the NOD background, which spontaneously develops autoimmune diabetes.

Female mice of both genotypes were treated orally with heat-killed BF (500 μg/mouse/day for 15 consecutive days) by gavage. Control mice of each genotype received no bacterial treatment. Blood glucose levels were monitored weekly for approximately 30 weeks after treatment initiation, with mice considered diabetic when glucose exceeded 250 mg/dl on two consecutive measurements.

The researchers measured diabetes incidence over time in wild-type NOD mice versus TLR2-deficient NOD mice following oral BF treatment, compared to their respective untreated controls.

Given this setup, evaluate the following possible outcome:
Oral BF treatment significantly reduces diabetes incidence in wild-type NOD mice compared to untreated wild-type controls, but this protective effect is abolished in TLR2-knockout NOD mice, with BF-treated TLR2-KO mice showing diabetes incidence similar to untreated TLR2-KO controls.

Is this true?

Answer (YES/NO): YES